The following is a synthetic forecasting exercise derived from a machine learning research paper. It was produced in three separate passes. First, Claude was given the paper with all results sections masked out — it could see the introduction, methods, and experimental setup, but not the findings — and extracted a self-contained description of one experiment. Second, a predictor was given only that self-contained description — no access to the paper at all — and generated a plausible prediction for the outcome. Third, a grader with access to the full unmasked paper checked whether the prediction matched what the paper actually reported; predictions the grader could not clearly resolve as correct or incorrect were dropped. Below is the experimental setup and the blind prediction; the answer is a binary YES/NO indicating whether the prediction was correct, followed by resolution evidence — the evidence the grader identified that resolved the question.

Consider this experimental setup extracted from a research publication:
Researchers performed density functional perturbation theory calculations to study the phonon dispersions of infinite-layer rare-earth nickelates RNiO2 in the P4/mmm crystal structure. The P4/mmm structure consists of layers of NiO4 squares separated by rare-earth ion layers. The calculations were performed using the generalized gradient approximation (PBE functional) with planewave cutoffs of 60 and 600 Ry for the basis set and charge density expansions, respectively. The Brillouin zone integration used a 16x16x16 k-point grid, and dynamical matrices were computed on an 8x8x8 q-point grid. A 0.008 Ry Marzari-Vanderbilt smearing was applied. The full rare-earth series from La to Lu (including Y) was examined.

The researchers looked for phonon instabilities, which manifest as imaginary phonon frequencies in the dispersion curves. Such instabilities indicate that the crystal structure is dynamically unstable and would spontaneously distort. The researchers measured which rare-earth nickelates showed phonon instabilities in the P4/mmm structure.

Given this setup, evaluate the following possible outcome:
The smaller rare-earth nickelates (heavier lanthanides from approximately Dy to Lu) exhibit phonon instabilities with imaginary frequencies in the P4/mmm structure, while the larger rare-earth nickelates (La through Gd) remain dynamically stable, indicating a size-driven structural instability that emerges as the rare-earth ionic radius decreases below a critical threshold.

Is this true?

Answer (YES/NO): NO